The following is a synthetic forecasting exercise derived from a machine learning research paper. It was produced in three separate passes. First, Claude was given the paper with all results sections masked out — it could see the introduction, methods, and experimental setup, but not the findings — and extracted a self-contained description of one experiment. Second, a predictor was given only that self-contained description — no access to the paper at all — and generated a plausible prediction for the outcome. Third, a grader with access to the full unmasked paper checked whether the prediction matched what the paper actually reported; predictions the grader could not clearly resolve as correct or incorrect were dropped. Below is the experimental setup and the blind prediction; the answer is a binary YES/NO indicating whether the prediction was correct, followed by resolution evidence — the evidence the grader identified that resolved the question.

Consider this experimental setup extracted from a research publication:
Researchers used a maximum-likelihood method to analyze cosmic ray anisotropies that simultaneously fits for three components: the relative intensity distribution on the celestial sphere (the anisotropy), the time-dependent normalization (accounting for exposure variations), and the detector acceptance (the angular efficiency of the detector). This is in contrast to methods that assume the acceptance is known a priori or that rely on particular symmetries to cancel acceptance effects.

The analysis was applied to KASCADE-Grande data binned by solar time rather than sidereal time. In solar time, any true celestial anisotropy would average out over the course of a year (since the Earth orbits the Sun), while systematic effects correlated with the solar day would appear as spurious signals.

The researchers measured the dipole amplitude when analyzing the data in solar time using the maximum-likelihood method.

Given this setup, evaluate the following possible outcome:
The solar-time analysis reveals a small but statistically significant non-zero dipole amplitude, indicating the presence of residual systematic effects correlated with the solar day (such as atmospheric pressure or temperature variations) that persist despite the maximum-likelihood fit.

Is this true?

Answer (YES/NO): NO